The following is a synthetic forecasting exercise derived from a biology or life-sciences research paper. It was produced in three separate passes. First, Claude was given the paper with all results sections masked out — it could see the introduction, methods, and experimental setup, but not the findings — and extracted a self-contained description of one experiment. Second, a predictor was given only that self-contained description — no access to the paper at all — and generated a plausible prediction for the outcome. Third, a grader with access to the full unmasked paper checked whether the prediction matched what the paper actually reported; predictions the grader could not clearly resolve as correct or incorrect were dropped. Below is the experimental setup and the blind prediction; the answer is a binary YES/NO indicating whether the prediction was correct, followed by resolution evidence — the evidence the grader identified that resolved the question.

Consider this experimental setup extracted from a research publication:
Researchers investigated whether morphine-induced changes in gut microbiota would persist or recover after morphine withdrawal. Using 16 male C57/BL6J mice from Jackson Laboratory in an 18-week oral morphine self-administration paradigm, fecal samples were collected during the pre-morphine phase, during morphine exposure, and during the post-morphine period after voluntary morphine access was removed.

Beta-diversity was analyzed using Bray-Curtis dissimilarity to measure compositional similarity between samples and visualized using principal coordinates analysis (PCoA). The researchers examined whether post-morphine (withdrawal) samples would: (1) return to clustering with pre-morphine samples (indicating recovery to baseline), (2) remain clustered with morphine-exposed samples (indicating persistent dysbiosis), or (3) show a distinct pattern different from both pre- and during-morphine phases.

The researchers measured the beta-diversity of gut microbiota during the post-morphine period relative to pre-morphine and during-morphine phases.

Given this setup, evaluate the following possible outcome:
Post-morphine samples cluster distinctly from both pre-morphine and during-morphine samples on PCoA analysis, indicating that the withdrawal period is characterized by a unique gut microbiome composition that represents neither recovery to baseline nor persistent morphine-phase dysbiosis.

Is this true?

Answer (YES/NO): NO